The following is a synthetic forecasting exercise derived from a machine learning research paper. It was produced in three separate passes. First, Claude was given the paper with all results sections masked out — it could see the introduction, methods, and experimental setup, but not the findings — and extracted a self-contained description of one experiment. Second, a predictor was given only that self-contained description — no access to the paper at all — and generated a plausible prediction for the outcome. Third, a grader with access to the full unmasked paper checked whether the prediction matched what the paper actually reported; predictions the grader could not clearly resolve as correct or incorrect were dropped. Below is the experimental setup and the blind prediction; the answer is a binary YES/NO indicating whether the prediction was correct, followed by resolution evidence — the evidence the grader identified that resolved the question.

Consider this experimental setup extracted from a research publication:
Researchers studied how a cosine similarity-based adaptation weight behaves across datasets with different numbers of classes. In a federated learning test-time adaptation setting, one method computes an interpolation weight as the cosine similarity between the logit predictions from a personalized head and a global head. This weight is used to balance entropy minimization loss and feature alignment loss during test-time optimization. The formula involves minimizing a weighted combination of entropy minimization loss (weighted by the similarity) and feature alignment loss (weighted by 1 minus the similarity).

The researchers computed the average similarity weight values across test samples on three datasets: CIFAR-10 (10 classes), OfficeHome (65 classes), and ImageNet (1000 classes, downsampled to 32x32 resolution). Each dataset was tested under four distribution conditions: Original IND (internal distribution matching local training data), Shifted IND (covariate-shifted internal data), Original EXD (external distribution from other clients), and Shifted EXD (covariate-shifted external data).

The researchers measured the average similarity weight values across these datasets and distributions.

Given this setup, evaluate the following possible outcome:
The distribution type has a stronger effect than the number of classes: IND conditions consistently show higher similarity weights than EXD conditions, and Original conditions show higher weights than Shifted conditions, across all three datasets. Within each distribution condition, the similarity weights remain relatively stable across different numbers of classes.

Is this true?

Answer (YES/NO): NO